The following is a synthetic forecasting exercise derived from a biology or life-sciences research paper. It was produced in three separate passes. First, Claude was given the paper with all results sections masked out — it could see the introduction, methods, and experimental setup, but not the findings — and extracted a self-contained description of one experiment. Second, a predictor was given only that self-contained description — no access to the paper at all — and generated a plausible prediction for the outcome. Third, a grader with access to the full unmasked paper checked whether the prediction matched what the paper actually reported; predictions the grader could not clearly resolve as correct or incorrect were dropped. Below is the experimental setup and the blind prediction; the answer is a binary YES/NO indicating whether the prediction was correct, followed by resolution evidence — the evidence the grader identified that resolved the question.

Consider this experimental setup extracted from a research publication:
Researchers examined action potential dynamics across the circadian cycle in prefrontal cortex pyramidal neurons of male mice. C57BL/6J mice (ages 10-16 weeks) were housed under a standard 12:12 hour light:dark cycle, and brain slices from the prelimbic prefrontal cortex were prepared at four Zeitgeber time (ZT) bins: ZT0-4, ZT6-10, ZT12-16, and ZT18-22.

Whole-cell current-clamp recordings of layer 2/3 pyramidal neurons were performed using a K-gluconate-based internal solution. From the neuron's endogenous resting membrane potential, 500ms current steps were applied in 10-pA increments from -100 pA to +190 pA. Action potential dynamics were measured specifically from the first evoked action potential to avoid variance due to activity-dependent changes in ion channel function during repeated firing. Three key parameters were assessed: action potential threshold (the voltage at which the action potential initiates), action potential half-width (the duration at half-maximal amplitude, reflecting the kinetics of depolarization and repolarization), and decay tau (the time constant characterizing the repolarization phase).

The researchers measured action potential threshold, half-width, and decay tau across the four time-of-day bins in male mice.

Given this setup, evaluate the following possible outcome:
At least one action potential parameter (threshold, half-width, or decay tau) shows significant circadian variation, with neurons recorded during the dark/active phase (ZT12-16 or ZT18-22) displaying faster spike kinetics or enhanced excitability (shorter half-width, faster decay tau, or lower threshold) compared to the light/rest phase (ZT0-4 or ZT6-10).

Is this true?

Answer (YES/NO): NO